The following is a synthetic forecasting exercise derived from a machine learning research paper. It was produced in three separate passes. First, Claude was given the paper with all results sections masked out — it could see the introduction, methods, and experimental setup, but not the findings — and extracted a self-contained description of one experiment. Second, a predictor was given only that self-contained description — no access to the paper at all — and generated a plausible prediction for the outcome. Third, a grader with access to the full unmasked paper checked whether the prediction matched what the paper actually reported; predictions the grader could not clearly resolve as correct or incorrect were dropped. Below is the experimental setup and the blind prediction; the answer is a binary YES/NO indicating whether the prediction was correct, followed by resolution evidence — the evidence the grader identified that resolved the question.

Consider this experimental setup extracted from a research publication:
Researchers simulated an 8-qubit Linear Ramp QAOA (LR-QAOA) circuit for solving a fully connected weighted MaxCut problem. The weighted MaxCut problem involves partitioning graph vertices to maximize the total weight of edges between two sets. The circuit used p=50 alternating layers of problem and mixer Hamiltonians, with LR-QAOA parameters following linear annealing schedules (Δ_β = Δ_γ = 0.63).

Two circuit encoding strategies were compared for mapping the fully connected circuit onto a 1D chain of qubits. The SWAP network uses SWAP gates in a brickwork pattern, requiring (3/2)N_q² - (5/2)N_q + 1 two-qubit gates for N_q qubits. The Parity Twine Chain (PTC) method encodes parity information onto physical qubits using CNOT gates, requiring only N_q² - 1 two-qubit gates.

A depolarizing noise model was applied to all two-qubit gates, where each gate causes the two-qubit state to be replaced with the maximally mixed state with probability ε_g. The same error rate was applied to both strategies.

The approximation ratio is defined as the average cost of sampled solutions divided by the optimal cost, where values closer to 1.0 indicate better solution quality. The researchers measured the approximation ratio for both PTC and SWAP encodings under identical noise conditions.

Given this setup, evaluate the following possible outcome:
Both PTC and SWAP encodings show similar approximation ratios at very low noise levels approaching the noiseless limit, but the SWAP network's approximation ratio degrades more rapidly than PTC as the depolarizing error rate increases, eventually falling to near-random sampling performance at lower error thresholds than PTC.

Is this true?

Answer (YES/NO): NO